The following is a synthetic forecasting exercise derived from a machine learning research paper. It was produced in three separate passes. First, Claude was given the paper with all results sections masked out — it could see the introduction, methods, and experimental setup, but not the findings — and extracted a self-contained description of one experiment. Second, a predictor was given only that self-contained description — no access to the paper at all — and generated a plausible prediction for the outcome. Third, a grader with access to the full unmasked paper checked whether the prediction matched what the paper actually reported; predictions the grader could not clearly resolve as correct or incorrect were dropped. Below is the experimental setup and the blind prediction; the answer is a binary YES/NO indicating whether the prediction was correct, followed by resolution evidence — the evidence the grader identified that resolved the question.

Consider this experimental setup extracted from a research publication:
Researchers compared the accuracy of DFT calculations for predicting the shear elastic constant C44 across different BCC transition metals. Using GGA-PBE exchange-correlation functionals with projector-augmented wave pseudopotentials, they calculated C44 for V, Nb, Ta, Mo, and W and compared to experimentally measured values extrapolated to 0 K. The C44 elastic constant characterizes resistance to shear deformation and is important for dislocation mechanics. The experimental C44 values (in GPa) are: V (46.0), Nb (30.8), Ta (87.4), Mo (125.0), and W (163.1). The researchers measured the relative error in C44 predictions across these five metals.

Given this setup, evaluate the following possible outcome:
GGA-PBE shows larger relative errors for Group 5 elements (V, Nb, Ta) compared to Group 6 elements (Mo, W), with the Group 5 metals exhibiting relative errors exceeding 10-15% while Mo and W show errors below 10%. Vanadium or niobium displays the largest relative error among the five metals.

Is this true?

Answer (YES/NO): NO